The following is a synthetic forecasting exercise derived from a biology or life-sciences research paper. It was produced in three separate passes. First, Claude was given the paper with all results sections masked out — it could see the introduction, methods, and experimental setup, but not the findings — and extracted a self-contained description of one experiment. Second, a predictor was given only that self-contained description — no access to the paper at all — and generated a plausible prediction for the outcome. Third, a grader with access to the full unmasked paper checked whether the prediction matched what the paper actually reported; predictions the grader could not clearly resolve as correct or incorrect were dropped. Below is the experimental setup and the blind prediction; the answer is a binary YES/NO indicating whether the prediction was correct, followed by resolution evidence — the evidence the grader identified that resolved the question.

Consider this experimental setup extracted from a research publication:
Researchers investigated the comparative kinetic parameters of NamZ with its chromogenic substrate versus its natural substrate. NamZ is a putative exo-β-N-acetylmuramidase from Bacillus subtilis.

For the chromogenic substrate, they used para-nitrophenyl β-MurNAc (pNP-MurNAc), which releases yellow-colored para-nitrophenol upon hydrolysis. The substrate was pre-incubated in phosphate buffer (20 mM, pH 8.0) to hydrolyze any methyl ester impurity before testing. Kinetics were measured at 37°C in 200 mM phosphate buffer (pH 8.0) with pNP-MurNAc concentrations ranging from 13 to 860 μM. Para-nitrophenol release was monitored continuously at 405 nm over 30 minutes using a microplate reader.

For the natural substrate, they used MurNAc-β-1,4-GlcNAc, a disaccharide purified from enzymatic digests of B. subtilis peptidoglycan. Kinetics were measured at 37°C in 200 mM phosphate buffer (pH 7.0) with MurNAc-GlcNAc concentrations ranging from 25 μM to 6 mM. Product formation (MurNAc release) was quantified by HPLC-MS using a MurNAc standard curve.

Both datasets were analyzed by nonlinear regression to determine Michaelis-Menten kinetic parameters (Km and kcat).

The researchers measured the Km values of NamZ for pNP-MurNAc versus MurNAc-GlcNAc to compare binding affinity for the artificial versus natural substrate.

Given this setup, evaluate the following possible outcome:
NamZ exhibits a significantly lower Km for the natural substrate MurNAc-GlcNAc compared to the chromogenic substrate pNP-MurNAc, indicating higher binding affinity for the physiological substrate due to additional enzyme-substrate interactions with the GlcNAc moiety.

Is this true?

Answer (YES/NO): NO